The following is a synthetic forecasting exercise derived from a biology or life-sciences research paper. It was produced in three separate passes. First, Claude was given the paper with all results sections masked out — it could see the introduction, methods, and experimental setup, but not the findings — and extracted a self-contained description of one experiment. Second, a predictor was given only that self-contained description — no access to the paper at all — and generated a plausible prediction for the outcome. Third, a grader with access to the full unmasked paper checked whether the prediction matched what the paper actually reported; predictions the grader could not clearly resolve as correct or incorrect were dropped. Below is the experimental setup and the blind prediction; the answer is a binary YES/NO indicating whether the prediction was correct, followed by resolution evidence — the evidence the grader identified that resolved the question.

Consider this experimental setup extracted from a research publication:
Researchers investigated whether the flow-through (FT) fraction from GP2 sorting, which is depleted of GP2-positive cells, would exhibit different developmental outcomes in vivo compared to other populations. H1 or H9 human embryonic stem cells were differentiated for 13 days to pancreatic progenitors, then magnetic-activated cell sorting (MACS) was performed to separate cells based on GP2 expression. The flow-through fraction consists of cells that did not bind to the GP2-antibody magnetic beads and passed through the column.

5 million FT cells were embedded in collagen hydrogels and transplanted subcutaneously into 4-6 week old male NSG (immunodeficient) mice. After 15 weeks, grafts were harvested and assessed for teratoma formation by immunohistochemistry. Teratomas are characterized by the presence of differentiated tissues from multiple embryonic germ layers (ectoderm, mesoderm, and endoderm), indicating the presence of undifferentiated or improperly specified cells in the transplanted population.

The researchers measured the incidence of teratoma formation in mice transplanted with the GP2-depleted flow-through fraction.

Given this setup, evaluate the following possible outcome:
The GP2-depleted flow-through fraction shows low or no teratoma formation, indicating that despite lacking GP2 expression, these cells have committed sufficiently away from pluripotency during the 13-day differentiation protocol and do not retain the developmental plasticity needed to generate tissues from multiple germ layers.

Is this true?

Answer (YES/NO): NO